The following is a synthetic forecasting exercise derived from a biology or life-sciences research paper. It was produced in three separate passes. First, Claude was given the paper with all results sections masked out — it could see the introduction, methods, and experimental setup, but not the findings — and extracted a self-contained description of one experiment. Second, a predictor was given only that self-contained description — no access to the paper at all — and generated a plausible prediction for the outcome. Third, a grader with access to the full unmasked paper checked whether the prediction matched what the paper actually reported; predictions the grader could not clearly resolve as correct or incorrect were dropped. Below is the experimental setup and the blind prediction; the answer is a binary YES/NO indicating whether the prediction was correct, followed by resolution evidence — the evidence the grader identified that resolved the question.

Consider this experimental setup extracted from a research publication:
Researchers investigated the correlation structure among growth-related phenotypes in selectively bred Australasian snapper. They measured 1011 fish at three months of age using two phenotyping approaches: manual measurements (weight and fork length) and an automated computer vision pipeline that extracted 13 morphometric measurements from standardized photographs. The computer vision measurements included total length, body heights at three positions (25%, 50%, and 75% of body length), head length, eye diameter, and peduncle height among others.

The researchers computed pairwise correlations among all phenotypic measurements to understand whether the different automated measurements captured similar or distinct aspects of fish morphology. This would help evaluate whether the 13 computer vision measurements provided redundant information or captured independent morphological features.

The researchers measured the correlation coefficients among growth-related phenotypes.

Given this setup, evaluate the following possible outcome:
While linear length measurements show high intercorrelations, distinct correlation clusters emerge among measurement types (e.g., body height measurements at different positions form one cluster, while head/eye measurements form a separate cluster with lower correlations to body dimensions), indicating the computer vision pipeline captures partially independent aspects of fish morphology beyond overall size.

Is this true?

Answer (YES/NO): NO